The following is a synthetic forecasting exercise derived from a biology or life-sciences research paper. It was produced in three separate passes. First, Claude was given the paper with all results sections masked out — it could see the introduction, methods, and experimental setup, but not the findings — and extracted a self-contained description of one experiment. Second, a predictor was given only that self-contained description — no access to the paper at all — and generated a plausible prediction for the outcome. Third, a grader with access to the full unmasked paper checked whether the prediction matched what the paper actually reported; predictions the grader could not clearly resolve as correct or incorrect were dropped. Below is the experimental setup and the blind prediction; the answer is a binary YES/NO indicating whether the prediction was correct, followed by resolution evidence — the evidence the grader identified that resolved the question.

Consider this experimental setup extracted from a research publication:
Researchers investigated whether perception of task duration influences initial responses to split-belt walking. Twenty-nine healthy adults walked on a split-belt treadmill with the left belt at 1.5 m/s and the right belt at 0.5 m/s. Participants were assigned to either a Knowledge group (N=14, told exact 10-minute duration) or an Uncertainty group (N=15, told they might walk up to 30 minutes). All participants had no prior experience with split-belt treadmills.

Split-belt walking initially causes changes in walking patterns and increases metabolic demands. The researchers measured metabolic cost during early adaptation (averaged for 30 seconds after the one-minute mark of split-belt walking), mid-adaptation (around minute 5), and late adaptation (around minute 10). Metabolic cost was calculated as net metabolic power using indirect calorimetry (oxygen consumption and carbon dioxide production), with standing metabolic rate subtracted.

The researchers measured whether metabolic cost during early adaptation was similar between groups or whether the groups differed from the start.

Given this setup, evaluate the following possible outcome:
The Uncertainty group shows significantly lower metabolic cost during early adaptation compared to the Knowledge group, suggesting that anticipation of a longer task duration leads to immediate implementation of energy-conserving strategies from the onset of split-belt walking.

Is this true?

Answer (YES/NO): NO